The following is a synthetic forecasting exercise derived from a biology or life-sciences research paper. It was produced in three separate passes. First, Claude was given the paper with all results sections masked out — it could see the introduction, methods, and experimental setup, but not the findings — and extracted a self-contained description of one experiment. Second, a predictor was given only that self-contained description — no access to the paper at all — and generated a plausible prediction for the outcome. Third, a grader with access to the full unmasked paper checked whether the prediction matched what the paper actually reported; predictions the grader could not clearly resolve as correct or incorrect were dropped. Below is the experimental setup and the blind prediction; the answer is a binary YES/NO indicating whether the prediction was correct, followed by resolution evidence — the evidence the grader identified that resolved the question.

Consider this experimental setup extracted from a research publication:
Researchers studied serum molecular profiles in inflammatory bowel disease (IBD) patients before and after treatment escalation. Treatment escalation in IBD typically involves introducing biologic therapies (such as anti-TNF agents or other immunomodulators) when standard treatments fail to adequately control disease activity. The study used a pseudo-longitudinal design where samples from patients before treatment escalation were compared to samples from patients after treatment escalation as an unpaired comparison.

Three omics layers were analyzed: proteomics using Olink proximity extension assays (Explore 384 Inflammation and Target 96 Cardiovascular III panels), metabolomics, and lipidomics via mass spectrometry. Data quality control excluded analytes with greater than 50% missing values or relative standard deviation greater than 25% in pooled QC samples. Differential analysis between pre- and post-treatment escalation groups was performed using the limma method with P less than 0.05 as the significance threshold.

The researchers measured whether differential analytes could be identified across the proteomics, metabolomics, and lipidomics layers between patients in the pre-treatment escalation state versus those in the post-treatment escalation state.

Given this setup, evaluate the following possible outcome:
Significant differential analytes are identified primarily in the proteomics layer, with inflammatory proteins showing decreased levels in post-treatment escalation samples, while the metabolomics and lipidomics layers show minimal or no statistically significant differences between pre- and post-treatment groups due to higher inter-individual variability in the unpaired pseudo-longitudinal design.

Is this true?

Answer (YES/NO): NO